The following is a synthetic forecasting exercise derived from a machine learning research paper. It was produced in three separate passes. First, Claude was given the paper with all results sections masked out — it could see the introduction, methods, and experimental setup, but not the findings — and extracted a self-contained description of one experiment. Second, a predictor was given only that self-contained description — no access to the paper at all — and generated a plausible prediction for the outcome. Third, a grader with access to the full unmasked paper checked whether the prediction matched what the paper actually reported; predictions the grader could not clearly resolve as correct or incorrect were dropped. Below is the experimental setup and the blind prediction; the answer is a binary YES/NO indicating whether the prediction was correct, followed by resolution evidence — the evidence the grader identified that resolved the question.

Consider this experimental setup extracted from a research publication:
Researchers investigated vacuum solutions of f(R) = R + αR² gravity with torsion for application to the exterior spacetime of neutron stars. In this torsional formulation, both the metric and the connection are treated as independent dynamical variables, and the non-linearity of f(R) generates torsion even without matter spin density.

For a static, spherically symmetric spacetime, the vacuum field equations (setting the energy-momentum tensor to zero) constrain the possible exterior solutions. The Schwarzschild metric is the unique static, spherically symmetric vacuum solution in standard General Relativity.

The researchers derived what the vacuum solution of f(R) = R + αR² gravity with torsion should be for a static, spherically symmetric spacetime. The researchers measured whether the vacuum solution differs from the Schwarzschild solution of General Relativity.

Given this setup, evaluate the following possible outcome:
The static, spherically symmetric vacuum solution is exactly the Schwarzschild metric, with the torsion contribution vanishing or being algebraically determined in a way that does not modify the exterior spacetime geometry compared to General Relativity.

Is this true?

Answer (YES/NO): YES